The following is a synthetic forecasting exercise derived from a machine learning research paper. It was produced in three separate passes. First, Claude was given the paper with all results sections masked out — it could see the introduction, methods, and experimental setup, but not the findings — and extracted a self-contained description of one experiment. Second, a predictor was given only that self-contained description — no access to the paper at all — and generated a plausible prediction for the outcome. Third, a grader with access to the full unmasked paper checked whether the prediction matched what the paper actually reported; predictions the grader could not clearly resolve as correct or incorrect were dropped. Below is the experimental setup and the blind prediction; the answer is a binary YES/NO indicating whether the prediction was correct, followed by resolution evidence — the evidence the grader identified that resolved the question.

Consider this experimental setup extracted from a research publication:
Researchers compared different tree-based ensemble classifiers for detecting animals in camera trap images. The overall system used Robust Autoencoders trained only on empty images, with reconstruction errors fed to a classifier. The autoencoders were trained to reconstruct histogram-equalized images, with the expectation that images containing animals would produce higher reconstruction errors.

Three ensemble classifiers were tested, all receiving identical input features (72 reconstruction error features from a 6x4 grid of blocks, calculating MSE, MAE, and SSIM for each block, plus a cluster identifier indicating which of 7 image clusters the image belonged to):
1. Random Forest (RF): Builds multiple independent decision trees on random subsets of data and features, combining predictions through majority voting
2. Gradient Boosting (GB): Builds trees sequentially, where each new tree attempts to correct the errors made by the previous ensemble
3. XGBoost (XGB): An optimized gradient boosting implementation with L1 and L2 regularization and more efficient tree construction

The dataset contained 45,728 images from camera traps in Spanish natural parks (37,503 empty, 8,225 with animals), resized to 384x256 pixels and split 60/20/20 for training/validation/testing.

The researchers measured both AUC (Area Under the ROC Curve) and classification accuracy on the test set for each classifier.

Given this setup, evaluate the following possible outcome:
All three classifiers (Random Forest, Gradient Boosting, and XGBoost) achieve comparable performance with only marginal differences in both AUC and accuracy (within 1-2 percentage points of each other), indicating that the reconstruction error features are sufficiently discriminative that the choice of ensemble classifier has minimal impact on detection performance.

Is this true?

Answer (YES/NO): NO